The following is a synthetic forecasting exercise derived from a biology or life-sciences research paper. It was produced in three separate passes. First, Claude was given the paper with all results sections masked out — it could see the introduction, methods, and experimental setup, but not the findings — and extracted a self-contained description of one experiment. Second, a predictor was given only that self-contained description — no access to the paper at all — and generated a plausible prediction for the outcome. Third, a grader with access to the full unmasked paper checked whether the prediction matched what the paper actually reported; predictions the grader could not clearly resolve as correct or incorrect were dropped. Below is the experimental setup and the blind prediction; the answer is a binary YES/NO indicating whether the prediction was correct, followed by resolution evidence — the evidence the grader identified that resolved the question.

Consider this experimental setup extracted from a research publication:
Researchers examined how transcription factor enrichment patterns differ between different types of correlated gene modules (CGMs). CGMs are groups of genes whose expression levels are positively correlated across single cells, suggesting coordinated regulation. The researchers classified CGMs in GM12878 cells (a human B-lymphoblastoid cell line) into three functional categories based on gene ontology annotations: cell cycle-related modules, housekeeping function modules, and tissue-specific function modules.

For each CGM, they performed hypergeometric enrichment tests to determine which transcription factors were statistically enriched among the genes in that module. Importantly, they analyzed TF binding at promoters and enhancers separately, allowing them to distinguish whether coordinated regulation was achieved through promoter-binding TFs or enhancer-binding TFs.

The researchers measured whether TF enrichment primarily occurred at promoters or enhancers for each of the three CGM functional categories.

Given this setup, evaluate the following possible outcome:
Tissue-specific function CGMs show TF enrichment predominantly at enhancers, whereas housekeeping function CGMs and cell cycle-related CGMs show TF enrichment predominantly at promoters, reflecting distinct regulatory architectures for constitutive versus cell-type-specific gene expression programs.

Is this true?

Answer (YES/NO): YES